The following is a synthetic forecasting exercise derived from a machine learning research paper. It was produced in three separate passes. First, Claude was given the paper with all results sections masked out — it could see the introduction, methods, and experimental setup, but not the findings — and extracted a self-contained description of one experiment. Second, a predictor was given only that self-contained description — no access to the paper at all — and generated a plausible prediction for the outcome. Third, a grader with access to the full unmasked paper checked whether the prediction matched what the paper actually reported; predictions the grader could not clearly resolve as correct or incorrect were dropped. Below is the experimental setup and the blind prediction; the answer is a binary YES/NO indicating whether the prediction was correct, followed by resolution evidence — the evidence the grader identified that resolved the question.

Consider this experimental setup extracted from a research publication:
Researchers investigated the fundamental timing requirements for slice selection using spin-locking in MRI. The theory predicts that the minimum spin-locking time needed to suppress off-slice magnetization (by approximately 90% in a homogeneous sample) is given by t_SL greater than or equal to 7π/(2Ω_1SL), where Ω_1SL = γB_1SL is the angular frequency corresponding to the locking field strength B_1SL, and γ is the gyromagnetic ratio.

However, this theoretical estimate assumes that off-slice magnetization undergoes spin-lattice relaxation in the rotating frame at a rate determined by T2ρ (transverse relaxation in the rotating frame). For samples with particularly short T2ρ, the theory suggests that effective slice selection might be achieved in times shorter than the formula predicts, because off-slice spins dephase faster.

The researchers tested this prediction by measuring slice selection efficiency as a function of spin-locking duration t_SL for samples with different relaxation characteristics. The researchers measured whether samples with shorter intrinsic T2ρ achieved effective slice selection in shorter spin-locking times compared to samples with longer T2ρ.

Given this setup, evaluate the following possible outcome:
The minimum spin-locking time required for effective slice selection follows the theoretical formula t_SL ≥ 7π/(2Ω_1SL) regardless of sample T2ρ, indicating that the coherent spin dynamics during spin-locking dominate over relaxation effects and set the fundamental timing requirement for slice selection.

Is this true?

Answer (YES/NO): NO